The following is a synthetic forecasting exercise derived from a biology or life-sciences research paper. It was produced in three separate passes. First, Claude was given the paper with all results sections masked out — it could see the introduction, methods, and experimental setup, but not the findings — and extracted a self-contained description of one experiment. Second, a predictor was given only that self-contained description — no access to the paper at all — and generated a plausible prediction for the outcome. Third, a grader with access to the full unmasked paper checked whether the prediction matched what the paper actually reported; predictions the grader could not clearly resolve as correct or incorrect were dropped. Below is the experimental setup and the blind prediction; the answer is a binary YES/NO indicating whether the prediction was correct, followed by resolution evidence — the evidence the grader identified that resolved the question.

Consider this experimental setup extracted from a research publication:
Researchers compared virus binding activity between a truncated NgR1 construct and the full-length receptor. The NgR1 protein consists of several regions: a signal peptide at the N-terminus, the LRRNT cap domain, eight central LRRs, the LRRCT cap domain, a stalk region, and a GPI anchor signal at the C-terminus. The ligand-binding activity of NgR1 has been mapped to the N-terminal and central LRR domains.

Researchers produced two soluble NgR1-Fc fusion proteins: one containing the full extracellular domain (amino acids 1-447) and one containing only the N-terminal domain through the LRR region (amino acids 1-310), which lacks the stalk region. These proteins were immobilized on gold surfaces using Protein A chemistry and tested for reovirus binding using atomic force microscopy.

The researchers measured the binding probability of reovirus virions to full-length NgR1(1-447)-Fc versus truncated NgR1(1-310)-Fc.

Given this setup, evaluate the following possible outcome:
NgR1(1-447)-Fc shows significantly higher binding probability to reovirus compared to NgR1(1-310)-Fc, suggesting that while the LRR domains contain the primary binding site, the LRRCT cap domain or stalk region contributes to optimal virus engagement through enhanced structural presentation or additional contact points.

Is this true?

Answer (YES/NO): NO